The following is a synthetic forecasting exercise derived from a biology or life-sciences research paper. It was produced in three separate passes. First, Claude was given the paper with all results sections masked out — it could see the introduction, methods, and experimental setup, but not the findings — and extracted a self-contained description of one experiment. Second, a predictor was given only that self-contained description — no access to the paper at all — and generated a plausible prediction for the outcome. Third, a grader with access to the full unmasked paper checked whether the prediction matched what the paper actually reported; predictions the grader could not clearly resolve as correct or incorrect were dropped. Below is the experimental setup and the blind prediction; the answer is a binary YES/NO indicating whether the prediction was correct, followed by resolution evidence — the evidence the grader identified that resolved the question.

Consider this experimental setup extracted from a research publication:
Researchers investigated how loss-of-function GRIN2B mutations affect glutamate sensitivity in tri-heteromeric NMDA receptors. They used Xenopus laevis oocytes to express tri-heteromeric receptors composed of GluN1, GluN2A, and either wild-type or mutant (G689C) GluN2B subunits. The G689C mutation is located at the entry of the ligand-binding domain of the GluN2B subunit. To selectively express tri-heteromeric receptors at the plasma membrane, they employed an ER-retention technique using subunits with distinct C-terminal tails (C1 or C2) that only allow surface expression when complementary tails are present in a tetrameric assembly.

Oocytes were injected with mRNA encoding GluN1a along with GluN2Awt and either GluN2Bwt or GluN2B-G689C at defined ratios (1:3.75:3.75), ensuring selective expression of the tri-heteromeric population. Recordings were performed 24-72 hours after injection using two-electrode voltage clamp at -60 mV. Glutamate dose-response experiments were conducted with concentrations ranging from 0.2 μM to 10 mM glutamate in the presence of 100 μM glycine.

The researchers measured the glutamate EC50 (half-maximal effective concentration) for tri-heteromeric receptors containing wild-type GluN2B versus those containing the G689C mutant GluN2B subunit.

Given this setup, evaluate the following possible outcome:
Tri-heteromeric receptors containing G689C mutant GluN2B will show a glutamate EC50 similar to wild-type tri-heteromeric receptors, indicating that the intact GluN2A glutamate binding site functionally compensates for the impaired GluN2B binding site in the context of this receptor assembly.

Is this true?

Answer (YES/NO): NO